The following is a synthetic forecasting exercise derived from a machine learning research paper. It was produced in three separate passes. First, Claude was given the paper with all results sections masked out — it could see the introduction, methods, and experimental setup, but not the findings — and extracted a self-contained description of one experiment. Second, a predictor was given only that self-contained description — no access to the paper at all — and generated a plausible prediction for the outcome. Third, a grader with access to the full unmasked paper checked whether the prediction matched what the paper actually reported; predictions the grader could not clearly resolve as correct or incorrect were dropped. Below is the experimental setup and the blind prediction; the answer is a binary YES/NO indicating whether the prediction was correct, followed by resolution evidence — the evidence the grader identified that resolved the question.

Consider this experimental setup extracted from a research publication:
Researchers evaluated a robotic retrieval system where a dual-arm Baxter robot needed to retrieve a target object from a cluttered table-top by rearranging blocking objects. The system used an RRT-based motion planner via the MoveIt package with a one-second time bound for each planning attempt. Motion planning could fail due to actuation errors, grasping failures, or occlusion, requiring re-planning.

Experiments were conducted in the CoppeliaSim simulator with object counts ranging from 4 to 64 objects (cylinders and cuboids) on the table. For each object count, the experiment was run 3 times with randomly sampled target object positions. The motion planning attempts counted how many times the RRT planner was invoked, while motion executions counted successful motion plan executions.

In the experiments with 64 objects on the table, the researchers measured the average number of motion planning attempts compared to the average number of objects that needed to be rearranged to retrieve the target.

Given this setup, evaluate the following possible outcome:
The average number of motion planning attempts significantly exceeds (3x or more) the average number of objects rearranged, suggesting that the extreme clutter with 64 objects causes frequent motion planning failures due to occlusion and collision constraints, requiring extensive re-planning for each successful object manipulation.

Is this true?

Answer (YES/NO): YES